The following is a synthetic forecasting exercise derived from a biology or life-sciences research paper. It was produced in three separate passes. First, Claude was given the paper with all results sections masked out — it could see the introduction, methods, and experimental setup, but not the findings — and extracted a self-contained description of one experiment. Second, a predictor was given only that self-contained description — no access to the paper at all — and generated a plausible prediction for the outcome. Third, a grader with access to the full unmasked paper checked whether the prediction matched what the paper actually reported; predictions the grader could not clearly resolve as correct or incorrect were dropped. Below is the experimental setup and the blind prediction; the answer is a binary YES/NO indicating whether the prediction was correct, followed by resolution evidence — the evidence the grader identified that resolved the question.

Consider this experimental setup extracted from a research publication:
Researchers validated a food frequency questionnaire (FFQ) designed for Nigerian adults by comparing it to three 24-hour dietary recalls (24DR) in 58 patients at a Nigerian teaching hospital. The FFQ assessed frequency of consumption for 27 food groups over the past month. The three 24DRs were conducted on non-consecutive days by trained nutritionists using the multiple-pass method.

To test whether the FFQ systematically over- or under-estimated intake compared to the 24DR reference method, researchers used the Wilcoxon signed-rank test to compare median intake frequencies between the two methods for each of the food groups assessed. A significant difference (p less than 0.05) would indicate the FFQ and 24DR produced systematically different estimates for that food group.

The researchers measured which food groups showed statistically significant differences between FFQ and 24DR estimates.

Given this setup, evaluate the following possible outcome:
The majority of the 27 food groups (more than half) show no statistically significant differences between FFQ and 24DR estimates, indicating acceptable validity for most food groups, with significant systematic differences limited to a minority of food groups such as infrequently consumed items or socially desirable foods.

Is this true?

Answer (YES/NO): NO